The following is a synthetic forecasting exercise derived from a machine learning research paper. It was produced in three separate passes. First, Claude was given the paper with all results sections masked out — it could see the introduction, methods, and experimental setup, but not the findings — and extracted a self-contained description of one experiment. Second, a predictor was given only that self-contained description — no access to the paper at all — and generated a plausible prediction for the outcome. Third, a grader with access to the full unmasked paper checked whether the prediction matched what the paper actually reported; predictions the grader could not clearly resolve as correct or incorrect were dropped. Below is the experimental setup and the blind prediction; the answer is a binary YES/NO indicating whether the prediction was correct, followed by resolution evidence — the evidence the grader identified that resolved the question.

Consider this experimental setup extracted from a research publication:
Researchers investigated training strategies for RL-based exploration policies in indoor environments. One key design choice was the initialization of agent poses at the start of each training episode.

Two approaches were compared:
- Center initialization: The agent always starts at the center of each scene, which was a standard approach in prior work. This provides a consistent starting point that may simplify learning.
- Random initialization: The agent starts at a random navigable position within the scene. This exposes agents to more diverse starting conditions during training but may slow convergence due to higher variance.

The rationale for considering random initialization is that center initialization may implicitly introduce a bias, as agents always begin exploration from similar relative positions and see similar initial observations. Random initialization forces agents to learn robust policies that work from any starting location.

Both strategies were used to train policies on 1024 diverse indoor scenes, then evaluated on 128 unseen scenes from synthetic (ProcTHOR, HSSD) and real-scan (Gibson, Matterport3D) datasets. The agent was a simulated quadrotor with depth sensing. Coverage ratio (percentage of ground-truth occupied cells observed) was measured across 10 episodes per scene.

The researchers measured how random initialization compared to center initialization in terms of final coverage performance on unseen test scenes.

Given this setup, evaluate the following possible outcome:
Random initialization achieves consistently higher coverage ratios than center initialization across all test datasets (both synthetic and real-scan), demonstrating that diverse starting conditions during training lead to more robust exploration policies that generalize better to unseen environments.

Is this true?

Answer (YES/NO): NO